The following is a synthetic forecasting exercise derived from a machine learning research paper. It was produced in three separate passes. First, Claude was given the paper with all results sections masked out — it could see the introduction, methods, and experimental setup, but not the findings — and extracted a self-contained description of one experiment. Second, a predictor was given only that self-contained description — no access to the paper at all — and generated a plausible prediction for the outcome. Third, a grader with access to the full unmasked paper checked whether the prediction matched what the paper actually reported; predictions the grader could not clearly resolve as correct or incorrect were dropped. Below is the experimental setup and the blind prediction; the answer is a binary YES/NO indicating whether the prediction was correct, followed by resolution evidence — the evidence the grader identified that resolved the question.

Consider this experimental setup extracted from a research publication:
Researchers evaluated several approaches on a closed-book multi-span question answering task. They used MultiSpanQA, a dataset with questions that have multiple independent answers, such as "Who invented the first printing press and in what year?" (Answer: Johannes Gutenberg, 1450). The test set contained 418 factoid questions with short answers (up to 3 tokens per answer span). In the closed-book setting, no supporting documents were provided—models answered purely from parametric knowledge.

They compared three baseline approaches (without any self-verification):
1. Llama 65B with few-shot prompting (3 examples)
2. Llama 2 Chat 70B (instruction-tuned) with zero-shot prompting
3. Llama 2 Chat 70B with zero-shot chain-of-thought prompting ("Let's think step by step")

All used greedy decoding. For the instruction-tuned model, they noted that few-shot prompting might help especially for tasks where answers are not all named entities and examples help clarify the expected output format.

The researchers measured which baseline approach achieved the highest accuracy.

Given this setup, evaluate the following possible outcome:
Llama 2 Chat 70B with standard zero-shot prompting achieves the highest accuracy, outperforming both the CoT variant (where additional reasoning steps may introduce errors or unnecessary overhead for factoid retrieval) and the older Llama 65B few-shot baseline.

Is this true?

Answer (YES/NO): NO